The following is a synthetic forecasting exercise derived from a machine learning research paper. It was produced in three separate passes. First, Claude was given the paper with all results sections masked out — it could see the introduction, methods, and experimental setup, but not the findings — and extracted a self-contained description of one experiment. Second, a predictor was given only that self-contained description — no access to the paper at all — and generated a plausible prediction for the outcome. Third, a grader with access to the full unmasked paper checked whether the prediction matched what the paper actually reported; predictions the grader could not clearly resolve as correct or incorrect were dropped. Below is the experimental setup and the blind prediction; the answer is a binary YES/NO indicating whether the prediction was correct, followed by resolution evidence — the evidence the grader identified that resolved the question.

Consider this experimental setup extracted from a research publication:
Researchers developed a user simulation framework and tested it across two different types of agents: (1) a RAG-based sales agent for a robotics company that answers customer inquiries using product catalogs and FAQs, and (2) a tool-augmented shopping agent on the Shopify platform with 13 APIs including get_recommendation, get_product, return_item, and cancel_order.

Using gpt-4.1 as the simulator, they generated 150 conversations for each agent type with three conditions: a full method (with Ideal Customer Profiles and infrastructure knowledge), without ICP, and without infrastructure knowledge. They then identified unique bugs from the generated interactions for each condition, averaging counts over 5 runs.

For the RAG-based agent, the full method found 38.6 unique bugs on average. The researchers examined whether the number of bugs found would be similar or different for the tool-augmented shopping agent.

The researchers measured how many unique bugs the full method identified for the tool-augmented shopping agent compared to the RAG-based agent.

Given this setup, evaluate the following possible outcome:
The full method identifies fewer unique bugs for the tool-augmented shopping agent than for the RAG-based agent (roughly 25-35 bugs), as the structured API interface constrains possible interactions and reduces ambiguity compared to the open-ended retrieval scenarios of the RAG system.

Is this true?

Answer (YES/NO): NO